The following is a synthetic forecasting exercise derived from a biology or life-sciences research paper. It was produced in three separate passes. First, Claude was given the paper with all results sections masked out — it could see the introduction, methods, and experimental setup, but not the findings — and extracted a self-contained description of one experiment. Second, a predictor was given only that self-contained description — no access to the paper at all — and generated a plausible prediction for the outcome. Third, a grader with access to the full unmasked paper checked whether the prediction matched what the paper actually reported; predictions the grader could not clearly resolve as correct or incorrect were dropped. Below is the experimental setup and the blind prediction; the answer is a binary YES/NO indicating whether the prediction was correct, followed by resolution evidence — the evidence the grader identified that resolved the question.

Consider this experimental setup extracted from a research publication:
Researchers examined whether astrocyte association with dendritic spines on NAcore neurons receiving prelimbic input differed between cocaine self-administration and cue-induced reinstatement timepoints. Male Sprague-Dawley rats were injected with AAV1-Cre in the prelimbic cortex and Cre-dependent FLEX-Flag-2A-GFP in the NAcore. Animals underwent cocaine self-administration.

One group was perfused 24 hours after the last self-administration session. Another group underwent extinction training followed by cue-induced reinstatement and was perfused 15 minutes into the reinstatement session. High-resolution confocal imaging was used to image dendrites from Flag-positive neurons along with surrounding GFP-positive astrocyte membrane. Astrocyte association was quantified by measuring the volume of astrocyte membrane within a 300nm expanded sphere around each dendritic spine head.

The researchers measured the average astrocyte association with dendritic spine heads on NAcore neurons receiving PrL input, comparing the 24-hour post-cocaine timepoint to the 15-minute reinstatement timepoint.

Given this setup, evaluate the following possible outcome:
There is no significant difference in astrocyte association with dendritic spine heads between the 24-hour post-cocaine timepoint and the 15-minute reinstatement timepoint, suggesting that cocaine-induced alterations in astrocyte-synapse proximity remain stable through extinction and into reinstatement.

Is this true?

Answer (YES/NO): NO